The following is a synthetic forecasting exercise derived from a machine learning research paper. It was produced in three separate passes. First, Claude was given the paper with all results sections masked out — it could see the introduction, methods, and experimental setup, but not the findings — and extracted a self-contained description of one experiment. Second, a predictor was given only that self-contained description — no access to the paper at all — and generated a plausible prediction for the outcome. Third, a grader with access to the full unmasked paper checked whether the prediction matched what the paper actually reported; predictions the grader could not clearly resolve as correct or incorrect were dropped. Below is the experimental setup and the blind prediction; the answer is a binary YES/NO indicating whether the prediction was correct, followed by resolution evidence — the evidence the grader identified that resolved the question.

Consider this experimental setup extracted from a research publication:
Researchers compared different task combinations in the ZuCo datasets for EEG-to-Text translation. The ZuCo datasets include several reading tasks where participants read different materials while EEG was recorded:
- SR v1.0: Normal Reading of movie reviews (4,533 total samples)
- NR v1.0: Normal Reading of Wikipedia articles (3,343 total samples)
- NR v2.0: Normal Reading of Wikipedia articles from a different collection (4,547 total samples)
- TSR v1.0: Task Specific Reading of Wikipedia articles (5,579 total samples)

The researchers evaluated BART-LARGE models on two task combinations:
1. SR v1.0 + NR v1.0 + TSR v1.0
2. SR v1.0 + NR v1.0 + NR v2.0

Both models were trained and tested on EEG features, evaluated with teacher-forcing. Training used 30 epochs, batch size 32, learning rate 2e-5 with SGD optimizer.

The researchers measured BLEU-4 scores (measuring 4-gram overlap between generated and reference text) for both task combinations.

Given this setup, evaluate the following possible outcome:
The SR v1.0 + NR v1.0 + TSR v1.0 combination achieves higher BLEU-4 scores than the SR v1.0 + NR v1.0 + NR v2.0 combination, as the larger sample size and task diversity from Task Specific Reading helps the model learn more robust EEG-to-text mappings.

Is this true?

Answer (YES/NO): NO